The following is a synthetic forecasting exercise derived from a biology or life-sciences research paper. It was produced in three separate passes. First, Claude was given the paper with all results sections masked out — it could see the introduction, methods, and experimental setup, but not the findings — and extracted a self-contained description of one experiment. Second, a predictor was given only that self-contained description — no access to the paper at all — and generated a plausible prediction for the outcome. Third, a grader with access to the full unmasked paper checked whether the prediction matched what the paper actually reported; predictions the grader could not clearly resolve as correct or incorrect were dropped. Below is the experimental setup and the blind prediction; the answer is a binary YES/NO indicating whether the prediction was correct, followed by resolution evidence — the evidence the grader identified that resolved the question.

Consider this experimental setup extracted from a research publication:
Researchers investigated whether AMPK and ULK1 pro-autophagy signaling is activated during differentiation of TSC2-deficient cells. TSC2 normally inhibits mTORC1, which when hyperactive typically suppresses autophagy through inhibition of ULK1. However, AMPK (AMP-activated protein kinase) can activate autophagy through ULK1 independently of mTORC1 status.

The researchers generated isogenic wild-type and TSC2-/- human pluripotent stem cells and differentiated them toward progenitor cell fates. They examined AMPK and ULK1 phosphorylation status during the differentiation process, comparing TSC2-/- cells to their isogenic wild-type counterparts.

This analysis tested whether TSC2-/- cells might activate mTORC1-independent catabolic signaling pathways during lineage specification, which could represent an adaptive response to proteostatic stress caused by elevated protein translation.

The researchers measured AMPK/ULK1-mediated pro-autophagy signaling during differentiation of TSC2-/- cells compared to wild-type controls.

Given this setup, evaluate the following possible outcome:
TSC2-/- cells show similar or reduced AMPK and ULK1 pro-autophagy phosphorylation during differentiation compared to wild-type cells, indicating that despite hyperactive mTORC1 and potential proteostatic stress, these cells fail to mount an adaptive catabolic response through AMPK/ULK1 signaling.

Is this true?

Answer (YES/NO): NO